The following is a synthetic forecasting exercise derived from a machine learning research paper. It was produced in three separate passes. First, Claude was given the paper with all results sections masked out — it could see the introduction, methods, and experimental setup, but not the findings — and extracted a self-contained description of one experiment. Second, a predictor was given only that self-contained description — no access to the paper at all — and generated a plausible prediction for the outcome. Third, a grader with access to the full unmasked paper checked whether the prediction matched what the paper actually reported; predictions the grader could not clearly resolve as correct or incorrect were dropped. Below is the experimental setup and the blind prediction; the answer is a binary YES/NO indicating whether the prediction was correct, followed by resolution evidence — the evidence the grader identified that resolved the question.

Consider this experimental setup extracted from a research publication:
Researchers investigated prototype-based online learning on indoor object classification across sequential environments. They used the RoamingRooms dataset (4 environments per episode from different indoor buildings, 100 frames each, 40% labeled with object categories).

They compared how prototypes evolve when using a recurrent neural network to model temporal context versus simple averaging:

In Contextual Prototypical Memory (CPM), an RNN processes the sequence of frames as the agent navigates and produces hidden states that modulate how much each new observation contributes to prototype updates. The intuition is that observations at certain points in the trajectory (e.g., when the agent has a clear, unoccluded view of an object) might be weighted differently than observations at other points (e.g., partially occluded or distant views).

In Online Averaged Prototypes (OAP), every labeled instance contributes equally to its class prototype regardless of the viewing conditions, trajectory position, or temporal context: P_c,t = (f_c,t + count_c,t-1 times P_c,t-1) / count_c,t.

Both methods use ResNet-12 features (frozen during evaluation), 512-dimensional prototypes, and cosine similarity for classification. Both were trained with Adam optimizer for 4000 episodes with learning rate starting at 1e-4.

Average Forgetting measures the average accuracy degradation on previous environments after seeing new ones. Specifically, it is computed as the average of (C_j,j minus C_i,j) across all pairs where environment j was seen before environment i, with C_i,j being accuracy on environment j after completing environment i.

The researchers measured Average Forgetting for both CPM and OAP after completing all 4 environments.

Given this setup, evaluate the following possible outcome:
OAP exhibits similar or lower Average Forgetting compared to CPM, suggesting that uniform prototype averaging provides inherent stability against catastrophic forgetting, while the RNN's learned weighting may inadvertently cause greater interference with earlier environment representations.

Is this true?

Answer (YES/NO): YES